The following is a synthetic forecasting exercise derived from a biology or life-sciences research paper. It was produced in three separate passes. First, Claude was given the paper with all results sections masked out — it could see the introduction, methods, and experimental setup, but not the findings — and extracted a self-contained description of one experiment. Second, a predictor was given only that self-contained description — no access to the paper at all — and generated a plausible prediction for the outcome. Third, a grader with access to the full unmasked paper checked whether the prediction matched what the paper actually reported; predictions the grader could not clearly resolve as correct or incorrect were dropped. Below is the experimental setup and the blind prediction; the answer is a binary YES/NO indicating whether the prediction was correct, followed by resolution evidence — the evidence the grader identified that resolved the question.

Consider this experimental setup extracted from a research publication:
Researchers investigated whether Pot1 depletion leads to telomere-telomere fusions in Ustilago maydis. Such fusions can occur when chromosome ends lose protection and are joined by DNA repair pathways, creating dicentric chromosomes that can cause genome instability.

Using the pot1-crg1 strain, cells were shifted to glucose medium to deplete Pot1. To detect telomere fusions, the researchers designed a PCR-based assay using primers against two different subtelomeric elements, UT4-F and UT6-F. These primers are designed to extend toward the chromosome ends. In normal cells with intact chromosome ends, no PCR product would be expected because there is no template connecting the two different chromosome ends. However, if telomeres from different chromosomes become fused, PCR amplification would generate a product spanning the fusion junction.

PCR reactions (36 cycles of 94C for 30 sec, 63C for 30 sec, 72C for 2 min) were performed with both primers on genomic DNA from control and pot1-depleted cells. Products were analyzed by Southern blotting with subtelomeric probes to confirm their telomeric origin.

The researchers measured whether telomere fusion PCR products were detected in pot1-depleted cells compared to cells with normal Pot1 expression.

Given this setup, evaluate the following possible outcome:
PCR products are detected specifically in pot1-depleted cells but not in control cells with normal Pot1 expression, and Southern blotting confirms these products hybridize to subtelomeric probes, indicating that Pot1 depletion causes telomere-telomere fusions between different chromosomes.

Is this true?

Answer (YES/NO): NO